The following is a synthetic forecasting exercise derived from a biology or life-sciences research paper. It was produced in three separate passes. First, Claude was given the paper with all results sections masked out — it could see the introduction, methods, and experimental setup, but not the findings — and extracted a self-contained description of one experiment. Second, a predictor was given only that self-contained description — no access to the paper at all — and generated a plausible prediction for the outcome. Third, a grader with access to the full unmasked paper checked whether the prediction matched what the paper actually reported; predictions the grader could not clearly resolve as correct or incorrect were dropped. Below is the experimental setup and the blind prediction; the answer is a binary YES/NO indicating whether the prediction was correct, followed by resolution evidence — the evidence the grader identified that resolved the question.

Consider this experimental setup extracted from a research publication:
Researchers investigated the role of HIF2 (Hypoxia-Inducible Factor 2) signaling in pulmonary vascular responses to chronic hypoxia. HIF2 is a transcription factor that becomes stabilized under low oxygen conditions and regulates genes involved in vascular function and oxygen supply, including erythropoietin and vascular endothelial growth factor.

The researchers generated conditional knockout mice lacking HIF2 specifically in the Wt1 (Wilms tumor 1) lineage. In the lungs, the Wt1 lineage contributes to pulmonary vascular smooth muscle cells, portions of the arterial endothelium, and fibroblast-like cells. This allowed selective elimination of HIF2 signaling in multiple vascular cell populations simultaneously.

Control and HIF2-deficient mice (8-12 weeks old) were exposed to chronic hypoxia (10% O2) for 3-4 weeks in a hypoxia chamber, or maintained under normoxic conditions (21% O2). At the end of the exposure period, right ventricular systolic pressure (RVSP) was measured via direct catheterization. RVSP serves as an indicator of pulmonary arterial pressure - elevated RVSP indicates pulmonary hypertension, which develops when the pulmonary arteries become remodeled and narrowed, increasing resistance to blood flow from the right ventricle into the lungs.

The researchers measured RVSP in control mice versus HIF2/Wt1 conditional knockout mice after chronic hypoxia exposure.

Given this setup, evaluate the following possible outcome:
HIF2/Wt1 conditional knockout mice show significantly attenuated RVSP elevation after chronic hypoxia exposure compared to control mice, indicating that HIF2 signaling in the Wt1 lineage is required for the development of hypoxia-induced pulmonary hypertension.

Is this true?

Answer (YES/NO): YES